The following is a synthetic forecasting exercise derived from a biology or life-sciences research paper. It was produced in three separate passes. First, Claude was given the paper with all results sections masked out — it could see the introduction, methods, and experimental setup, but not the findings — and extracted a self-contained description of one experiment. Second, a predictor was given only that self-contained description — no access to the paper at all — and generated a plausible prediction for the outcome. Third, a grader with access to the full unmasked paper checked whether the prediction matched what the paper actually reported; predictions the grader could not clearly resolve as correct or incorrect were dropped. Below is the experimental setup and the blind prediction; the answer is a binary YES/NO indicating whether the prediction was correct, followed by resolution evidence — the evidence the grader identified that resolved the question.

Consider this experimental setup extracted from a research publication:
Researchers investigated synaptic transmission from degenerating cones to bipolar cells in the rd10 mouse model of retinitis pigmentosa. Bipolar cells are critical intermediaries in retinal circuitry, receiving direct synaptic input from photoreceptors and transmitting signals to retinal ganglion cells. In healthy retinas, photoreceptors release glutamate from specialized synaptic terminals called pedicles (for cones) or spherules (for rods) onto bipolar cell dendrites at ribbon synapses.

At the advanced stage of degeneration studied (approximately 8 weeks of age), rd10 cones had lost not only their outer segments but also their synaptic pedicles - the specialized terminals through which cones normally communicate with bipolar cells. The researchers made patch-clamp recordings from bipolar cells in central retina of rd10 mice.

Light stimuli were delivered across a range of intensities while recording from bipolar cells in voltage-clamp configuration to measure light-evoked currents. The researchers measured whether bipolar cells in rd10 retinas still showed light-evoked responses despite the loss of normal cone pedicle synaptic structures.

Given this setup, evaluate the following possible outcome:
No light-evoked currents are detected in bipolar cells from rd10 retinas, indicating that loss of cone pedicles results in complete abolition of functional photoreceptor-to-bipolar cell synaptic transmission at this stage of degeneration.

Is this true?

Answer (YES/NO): NO